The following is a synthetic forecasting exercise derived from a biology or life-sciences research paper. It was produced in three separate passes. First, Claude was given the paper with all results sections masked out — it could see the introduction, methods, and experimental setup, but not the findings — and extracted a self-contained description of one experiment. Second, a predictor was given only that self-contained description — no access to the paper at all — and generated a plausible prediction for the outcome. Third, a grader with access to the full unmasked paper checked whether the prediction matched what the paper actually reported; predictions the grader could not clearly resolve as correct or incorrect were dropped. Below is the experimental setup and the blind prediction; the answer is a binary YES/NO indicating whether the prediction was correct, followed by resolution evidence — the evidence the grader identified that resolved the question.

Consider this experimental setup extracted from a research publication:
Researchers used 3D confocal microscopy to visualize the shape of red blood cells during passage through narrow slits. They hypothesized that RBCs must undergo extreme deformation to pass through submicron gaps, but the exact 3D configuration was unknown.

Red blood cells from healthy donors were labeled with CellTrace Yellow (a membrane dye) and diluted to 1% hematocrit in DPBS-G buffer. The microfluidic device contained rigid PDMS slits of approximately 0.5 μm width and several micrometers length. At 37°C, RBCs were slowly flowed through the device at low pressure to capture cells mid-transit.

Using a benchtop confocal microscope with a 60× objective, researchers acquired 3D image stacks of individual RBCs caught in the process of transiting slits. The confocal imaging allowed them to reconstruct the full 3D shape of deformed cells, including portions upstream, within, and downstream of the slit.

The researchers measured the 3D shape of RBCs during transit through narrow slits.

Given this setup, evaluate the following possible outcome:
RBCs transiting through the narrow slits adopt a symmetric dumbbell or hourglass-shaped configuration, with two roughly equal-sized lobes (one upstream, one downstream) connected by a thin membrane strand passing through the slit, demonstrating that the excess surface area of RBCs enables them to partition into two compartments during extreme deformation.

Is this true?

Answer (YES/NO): YES